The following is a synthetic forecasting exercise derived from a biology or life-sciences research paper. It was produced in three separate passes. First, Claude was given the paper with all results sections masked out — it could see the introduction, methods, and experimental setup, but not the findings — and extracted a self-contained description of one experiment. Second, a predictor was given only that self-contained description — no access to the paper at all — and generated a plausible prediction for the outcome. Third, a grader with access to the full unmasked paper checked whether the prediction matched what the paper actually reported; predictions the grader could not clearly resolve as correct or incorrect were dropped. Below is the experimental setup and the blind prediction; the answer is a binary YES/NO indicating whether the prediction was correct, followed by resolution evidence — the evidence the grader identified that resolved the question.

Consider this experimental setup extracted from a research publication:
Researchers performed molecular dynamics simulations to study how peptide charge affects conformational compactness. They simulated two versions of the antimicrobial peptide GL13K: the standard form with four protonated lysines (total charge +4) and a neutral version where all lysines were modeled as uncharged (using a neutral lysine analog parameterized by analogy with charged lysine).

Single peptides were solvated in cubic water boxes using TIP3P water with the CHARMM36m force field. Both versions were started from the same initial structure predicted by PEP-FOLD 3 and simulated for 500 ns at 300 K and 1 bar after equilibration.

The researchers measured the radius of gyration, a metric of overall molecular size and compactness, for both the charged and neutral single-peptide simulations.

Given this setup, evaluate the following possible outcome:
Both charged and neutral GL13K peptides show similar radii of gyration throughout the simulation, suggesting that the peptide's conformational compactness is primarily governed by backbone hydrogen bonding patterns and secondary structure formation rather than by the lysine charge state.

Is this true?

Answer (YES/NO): NO